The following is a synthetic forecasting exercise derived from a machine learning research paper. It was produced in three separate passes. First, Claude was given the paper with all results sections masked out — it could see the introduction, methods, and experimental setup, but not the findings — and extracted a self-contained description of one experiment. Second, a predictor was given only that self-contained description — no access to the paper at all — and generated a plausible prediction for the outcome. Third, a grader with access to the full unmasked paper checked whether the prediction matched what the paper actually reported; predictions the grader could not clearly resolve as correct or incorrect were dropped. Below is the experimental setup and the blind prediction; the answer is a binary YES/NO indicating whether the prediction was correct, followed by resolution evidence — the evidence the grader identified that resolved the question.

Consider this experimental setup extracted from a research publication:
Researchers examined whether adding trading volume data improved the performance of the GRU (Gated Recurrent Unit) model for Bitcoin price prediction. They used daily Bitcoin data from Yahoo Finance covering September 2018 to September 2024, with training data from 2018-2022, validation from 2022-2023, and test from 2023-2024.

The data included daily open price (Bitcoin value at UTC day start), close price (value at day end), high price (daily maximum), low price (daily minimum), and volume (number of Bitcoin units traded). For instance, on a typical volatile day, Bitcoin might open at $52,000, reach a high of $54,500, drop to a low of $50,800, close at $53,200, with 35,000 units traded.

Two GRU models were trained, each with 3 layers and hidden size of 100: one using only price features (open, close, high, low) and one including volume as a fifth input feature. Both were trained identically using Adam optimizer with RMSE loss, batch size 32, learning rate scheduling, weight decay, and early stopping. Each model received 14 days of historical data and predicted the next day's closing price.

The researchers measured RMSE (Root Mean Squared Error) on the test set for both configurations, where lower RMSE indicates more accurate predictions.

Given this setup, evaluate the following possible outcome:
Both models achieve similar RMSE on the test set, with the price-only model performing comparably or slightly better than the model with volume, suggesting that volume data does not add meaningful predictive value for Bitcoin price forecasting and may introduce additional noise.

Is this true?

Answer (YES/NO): YES